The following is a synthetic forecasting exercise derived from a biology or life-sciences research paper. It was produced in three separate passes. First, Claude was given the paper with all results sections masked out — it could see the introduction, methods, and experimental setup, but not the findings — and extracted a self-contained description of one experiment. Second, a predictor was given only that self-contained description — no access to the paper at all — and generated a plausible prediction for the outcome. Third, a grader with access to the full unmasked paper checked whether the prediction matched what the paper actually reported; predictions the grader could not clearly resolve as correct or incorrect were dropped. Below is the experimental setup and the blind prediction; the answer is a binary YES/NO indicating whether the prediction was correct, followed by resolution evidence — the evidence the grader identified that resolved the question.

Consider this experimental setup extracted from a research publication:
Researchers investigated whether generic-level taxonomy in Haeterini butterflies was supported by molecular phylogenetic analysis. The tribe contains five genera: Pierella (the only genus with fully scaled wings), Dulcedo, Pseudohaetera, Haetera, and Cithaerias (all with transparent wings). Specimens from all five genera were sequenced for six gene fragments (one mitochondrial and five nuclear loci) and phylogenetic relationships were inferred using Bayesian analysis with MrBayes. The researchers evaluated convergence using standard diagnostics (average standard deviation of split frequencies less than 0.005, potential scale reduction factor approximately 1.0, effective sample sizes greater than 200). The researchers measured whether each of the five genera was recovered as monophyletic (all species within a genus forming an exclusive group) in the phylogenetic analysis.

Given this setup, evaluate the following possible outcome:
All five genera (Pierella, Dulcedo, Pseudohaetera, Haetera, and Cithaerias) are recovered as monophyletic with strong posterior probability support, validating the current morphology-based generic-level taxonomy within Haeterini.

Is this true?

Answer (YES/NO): YES